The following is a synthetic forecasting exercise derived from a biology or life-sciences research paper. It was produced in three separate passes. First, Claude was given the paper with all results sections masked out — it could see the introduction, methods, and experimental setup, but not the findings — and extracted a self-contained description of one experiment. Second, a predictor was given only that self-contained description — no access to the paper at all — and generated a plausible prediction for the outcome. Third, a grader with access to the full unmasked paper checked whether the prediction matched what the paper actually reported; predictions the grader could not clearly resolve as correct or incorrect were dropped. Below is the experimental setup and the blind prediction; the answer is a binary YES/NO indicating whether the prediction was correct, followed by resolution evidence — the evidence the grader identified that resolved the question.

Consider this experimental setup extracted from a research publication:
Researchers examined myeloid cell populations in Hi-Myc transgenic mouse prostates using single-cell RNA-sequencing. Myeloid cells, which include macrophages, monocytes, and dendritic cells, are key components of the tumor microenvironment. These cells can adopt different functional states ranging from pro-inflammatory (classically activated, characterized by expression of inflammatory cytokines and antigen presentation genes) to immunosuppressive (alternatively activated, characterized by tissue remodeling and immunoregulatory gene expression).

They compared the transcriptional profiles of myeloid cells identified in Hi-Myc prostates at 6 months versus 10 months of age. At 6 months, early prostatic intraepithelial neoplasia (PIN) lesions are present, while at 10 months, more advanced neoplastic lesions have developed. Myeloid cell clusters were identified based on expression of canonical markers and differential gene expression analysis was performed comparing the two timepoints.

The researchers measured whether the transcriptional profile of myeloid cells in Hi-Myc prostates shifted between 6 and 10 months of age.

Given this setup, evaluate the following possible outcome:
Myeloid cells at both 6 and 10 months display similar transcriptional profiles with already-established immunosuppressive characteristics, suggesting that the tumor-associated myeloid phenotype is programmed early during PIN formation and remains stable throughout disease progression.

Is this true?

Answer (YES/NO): NO